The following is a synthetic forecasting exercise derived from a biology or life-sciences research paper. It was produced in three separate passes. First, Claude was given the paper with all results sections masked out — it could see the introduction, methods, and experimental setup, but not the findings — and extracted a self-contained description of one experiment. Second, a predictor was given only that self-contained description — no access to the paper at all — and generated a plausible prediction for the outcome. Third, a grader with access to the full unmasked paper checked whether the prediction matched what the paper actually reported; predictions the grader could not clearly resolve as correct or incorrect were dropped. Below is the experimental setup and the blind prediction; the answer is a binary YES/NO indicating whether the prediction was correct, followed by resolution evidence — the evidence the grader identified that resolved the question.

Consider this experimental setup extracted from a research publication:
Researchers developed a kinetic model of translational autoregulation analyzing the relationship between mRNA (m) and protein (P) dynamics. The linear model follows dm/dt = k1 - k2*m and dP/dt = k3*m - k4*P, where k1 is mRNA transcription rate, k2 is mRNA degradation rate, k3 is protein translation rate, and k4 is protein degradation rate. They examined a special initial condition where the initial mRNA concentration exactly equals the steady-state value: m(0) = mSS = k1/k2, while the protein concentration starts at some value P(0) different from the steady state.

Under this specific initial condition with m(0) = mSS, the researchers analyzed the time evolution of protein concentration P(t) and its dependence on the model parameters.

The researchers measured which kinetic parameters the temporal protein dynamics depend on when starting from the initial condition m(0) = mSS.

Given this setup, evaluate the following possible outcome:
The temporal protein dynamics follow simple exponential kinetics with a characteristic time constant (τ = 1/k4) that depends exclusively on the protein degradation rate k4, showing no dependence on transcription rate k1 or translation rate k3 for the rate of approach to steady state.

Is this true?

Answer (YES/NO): YES